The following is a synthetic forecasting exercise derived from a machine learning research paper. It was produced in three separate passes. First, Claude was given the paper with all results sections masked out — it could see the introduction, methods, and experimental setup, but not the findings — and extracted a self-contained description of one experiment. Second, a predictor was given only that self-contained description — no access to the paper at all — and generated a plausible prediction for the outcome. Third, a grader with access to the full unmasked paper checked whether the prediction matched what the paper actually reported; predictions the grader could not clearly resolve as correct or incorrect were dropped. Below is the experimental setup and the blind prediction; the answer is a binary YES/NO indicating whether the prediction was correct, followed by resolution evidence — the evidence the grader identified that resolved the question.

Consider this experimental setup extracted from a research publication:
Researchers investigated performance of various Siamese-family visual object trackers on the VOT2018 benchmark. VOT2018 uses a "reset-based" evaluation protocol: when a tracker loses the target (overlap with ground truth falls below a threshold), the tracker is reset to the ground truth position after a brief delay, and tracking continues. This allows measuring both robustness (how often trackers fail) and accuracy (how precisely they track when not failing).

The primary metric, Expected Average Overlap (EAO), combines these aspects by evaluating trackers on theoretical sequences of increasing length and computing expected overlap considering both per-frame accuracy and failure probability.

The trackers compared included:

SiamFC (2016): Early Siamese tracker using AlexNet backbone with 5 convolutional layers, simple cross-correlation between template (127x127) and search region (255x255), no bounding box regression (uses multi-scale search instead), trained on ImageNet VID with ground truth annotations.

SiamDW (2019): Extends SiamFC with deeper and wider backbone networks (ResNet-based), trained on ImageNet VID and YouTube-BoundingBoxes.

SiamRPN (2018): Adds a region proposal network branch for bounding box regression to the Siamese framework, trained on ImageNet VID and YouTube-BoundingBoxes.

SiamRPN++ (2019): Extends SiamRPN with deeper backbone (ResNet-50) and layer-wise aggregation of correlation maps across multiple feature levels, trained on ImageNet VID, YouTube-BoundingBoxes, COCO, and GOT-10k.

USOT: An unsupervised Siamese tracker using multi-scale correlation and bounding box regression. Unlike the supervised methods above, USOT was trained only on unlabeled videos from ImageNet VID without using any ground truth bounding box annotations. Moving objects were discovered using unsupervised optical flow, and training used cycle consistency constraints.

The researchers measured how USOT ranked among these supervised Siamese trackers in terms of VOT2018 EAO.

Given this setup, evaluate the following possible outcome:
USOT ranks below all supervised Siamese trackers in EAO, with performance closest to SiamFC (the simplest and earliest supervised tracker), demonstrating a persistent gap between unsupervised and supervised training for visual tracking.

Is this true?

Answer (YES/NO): NO